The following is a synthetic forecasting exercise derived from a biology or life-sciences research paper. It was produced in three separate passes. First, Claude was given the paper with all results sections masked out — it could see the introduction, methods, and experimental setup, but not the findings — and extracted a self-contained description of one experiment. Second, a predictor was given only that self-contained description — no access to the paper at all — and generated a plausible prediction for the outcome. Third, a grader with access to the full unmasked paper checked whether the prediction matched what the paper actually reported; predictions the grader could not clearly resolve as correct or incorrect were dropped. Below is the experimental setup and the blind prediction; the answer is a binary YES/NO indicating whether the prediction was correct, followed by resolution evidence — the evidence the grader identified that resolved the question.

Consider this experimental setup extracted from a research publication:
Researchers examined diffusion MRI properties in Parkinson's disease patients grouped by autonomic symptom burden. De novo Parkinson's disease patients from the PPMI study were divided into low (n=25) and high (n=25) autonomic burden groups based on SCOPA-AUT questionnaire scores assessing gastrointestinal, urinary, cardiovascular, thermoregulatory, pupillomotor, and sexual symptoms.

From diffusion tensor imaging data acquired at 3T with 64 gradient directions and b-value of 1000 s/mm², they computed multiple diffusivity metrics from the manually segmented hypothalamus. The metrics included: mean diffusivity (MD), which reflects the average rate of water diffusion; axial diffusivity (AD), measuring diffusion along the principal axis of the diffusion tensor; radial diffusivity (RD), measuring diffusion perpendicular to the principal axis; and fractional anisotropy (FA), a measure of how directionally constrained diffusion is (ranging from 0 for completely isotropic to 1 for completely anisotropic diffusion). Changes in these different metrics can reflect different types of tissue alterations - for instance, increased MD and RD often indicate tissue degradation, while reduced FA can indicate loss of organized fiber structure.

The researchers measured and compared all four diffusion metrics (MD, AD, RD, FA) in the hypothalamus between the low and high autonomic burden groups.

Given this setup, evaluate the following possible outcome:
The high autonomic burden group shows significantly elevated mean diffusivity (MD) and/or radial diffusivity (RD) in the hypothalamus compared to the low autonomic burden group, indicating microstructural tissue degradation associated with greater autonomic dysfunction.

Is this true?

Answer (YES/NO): YES